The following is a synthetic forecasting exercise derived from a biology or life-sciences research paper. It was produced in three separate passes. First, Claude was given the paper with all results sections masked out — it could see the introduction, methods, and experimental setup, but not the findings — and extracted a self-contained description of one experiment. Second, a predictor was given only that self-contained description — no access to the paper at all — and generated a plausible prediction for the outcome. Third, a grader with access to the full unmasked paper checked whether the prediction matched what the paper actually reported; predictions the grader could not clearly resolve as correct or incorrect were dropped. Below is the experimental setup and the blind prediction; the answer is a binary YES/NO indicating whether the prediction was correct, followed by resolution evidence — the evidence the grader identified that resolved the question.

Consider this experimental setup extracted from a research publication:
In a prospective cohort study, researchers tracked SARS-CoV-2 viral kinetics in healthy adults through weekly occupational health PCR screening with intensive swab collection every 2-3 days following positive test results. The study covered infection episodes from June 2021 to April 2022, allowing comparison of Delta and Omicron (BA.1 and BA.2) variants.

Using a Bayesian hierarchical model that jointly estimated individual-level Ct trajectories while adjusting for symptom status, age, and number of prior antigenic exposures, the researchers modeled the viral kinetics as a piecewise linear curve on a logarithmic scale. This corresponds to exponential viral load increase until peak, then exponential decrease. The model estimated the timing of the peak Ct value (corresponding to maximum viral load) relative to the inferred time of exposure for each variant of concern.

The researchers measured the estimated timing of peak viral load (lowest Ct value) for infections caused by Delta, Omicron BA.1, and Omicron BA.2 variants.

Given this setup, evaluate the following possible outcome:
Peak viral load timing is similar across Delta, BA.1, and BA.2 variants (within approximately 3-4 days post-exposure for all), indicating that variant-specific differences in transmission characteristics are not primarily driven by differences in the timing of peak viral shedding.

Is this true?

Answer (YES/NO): NO